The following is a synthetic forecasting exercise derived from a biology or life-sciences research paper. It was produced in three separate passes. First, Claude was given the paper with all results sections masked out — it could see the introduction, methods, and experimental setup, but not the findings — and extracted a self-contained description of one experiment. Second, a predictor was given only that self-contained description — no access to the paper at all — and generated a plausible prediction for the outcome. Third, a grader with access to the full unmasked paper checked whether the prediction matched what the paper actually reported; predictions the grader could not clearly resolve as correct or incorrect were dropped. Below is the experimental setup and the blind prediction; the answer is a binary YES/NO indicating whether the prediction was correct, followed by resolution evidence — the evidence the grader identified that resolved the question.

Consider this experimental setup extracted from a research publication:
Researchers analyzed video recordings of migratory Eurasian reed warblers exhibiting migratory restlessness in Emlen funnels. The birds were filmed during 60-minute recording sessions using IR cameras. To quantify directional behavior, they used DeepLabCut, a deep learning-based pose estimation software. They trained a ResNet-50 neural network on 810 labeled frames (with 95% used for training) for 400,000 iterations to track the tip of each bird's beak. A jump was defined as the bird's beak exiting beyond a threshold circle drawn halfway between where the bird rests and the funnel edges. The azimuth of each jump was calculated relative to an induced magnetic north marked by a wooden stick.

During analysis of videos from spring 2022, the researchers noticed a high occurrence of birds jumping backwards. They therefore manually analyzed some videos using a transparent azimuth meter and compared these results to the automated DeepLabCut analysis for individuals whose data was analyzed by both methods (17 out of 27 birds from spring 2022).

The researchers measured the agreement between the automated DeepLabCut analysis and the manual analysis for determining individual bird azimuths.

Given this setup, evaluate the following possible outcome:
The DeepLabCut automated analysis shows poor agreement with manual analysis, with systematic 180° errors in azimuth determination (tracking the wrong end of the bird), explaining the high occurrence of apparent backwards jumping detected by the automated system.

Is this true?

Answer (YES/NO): NO